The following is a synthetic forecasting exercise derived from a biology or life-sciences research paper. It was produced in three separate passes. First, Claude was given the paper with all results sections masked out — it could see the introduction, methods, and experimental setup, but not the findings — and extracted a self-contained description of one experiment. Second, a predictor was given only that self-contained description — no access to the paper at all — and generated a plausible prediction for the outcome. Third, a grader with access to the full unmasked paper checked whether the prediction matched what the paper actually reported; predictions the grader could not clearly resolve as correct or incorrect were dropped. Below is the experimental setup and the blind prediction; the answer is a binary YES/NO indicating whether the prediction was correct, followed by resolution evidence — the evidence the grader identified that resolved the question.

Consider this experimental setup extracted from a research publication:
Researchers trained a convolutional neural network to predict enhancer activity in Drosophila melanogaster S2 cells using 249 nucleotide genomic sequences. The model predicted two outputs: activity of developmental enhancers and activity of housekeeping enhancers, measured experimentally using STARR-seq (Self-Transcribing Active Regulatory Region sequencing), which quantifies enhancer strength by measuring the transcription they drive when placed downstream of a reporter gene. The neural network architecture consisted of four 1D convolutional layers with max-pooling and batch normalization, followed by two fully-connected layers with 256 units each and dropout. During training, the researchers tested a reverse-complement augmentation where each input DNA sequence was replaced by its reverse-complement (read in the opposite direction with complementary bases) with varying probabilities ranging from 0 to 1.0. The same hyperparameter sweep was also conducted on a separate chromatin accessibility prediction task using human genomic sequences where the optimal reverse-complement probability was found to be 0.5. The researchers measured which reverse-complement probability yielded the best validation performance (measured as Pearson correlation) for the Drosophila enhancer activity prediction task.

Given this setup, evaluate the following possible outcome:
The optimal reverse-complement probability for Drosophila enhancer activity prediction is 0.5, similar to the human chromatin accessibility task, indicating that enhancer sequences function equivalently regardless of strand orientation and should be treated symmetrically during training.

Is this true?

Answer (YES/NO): NO